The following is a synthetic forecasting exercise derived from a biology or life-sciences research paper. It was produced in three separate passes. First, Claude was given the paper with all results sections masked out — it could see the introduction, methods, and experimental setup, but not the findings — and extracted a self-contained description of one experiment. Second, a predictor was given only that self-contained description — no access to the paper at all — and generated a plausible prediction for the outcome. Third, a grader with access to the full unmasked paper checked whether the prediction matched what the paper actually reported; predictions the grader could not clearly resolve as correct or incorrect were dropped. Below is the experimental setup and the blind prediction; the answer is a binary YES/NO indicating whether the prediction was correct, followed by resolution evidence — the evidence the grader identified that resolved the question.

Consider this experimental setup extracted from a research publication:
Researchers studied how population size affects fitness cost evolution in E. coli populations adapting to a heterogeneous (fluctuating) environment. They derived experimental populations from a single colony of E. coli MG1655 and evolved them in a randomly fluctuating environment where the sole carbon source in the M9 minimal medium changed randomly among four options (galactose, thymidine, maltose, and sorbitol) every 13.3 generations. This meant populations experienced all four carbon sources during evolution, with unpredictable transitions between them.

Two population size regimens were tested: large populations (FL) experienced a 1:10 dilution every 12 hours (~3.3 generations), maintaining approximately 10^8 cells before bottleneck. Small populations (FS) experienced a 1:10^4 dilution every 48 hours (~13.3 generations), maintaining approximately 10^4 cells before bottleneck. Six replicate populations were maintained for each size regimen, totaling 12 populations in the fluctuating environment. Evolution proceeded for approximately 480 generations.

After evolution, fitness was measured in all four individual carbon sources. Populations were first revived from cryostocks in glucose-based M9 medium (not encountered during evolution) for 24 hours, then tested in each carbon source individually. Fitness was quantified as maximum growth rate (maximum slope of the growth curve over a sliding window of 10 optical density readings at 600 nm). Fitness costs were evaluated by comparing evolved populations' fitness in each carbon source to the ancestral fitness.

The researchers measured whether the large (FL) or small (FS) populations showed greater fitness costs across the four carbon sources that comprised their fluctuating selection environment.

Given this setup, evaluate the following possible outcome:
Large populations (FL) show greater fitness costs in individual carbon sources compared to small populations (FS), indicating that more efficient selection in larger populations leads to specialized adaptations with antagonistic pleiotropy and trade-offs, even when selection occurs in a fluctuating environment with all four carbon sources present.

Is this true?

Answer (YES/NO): NO